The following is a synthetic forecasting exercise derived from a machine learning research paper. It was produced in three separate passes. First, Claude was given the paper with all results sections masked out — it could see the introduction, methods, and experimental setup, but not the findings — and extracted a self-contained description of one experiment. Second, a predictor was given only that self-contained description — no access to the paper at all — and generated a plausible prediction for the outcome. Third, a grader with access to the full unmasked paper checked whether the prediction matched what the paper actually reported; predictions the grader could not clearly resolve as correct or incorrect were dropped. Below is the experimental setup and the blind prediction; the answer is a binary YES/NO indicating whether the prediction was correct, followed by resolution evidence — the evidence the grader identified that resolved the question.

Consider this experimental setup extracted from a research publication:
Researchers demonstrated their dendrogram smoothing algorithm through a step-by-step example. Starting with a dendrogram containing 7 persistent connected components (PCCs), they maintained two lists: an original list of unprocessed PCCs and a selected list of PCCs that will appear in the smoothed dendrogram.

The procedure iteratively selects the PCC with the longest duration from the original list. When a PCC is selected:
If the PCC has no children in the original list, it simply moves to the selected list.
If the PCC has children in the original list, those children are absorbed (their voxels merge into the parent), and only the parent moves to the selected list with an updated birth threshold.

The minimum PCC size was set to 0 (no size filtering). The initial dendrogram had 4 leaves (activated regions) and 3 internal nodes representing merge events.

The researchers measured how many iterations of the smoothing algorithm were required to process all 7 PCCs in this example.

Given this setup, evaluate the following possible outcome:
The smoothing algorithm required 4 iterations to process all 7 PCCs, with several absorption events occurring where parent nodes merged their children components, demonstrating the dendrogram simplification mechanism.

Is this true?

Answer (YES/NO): NO